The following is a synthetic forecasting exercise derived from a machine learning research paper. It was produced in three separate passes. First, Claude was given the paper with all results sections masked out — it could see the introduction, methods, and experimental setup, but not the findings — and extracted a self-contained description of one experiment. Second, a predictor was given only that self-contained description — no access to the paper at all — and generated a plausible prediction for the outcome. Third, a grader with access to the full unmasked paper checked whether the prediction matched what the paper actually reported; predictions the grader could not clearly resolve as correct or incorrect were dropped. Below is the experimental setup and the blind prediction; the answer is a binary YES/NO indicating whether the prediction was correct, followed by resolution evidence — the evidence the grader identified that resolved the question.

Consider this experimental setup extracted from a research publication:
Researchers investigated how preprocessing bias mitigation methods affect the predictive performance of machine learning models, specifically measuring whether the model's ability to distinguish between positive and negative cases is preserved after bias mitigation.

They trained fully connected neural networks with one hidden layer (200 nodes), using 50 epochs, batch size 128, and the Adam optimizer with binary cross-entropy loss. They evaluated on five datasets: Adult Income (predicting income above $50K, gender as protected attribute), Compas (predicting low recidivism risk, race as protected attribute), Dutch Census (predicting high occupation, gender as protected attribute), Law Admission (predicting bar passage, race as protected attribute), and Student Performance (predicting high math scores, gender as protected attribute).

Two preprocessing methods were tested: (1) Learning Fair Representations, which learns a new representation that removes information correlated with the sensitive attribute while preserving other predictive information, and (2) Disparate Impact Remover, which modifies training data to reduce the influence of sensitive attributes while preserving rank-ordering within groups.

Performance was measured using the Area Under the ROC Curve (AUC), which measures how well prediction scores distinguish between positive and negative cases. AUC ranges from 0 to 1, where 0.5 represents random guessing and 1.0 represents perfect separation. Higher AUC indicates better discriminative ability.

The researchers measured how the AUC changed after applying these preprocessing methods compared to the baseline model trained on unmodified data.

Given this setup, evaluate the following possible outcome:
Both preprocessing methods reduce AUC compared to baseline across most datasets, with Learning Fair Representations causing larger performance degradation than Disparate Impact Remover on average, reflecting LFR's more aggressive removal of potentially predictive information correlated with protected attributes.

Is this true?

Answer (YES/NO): NO